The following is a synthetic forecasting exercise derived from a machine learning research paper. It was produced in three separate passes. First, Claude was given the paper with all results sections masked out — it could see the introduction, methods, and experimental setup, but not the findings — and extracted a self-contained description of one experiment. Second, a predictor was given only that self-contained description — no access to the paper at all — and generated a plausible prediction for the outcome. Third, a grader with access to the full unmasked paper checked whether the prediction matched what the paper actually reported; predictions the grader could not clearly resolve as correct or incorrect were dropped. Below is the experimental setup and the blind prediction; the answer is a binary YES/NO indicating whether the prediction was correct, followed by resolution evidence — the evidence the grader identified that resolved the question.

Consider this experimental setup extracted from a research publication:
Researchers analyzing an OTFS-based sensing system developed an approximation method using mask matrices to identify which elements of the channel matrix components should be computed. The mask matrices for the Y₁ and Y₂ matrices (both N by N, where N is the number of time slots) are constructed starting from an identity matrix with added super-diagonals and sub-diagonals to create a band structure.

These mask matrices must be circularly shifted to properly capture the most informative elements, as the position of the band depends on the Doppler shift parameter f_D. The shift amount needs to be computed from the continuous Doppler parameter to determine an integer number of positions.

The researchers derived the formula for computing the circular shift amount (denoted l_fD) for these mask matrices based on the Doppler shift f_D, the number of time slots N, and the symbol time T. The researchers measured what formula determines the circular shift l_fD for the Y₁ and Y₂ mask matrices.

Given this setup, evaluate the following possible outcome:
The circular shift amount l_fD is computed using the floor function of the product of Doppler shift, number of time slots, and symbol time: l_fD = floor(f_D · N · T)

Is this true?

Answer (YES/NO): NO